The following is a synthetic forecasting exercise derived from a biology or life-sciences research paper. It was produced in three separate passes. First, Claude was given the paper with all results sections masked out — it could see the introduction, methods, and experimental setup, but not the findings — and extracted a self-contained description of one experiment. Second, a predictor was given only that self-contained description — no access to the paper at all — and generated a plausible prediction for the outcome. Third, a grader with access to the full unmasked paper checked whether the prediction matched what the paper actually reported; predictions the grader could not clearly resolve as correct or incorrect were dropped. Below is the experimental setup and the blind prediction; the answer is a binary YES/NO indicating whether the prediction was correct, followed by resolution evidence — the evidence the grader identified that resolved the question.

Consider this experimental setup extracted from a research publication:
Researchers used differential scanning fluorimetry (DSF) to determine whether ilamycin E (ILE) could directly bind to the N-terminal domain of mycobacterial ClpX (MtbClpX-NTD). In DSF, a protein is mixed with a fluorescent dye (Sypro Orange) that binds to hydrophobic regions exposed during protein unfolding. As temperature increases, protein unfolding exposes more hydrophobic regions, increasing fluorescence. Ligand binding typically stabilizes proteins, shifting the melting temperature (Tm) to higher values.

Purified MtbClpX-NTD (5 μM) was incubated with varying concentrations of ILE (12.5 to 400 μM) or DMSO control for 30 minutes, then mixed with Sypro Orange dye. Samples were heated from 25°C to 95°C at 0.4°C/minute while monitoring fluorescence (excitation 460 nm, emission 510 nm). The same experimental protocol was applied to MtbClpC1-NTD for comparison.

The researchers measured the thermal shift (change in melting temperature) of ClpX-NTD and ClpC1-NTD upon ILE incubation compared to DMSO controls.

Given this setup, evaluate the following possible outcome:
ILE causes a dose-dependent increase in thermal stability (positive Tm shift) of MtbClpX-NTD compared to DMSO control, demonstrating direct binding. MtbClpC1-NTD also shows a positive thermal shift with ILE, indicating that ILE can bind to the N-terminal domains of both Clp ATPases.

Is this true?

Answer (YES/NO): NO